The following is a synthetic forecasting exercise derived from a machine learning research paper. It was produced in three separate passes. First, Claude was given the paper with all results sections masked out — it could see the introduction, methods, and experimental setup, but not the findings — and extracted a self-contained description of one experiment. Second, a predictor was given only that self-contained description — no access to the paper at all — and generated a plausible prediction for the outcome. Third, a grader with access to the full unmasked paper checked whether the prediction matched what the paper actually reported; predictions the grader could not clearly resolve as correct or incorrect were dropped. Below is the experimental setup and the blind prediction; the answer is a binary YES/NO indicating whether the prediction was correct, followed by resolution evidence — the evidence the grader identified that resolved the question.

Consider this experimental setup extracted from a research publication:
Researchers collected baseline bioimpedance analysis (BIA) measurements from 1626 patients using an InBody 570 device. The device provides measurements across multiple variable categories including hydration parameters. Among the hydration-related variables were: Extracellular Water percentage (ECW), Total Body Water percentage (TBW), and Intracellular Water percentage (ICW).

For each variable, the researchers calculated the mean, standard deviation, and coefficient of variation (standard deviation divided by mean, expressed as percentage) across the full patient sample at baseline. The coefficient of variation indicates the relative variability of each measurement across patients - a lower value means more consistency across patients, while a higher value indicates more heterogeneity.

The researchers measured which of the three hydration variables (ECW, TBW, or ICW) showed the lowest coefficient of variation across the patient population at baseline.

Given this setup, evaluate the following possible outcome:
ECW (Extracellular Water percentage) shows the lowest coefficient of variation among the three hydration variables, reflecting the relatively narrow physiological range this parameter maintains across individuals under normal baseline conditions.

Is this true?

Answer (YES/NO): YES